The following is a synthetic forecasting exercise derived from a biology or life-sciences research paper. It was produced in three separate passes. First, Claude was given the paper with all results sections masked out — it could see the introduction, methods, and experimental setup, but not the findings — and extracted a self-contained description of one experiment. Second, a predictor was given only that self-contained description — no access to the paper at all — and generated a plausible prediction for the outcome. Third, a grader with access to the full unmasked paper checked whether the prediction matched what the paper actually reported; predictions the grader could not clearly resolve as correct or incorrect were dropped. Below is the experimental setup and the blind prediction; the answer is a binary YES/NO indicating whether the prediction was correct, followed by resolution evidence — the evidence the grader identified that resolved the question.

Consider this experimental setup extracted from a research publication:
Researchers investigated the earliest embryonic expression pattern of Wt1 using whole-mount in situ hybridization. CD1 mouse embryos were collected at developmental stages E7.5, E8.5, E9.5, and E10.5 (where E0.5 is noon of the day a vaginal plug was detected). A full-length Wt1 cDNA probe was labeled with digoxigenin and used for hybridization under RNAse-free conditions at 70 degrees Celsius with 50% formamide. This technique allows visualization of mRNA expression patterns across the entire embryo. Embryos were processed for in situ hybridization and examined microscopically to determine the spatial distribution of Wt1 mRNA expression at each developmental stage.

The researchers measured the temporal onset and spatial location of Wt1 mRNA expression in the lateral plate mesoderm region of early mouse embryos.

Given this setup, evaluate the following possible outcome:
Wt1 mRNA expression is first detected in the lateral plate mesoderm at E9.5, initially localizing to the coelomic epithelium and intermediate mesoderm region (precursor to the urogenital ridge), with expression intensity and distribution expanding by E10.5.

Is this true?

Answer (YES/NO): NO